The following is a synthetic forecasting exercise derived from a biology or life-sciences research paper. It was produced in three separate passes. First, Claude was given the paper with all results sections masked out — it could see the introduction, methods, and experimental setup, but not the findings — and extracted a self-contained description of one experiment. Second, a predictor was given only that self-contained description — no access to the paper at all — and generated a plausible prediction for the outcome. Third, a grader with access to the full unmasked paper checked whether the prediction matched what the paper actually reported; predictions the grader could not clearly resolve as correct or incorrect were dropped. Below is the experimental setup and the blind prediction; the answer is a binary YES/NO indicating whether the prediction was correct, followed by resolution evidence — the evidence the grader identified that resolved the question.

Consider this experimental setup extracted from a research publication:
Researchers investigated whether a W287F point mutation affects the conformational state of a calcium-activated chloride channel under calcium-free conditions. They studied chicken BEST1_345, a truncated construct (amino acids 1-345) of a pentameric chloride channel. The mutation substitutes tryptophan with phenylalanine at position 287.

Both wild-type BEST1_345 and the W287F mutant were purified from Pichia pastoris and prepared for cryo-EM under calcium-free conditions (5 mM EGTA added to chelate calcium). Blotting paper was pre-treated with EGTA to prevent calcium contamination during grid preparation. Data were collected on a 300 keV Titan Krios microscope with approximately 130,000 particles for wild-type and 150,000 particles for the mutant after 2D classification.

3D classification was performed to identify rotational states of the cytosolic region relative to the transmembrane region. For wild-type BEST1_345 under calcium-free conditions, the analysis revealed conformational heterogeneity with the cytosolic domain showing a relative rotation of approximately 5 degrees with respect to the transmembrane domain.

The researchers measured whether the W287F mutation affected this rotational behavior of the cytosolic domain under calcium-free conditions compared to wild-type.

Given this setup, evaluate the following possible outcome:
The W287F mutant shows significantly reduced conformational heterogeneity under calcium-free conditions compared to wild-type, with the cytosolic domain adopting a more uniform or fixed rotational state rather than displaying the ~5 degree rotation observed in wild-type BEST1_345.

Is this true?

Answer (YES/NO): NO